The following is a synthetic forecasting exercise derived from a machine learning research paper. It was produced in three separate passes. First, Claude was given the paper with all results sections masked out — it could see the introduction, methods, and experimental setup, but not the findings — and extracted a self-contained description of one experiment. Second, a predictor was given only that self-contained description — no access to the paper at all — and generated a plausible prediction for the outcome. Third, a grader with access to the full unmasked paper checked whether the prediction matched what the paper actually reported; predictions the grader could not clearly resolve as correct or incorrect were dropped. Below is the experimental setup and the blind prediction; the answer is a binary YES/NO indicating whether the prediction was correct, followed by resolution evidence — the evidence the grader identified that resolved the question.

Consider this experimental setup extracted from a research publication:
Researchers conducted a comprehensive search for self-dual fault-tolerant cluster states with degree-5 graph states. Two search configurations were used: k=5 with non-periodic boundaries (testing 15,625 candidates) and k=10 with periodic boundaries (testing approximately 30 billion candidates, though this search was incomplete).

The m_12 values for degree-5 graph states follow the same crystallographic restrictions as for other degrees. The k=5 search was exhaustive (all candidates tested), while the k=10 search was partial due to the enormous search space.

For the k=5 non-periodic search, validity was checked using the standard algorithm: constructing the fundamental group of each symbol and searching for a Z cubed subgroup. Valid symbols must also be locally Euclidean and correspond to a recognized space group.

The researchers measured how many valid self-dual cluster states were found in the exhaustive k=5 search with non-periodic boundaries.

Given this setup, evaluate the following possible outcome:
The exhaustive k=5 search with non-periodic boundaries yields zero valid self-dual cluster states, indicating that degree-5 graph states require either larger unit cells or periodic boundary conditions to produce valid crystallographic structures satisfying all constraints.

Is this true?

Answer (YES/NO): NO